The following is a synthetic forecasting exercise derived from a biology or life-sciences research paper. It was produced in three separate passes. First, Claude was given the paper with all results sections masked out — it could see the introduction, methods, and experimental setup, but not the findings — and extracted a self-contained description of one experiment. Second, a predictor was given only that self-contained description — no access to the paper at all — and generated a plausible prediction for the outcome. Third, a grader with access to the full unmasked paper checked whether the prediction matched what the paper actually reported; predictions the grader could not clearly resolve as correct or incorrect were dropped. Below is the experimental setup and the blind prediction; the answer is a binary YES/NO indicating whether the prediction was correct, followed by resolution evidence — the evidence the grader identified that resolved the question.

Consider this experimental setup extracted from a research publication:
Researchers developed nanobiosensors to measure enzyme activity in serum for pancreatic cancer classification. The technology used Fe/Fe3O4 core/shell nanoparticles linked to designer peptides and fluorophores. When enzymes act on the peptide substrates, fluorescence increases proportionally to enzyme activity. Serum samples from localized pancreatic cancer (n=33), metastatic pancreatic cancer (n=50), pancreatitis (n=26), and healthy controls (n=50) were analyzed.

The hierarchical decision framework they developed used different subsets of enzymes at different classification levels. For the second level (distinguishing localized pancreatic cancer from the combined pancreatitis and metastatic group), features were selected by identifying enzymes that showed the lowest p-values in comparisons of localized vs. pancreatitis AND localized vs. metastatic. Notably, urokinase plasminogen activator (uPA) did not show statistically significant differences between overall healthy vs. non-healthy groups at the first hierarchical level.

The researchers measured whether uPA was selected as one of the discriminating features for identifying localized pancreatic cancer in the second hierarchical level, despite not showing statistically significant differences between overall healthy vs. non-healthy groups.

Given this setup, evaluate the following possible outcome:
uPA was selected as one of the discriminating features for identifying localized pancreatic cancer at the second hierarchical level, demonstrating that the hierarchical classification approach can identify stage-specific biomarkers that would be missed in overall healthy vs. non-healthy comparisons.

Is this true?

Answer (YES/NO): YES